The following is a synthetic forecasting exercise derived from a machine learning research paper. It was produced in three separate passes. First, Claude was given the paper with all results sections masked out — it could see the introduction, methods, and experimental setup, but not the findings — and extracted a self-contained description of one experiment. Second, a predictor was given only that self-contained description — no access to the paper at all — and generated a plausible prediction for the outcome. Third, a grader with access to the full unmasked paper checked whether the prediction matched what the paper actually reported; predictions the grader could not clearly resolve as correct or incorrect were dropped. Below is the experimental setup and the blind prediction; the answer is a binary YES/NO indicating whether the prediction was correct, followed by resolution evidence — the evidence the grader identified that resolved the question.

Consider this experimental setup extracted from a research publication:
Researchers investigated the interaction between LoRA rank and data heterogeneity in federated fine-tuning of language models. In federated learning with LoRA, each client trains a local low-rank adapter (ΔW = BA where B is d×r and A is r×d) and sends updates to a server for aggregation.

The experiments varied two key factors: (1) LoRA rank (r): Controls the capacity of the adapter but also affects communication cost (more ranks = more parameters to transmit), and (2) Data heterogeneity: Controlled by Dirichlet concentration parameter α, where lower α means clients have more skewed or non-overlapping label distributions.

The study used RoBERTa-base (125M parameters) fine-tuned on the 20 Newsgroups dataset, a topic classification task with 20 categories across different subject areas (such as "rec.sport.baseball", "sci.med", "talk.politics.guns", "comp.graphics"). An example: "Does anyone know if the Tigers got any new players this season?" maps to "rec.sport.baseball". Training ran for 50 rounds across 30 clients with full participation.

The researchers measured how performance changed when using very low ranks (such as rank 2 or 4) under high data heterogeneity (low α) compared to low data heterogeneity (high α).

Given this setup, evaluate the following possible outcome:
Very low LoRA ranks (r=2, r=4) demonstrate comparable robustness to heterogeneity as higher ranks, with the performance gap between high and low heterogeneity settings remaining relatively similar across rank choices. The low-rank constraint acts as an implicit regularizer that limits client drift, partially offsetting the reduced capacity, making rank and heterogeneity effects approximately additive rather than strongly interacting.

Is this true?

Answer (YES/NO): NO